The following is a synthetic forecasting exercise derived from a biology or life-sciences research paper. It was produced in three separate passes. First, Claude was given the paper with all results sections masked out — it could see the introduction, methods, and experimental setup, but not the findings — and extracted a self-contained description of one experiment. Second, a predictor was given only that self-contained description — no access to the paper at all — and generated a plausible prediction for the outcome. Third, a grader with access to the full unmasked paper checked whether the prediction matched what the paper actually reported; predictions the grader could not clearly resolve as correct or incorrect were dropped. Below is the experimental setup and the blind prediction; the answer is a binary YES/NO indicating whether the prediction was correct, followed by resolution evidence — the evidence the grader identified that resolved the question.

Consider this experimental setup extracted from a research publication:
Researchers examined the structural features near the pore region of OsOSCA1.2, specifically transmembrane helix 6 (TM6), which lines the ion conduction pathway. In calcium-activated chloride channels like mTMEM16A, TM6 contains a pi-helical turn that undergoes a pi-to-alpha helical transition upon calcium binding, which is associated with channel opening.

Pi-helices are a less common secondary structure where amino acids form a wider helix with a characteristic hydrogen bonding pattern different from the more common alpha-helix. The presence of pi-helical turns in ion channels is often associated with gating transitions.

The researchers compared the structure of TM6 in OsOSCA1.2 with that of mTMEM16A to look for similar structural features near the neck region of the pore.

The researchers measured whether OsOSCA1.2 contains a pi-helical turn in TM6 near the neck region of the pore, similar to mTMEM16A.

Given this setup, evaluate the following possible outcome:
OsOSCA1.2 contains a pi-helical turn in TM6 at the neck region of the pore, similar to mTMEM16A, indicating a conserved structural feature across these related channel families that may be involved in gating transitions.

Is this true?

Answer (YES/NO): YES